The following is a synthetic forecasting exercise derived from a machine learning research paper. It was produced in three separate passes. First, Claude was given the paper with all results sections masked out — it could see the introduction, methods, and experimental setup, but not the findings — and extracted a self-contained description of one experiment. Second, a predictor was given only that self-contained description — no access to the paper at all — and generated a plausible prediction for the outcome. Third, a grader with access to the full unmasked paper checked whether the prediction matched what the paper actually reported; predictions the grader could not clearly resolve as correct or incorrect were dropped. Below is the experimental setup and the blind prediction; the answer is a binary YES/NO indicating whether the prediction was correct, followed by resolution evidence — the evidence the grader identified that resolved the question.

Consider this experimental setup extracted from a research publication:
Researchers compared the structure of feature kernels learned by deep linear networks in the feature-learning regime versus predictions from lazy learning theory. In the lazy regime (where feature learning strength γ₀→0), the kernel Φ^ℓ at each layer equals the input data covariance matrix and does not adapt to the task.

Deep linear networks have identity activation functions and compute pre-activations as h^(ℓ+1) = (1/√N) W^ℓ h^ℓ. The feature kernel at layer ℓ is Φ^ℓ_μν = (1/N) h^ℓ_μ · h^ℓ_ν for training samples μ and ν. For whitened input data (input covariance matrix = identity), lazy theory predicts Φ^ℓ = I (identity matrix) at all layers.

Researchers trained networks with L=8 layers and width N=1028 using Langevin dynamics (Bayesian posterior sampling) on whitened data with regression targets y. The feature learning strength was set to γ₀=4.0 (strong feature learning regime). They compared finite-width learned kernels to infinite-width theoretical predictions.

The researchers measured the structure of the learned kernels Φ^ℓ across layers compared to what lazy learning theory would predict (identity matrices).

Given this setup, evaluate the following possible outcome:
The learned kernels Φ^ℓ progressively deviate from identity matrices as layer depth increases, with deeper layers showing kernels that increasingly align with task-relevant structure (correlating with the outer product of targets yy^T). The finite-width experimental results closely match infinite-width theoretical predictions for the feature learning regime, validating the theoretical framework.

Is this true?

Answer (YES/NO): YES